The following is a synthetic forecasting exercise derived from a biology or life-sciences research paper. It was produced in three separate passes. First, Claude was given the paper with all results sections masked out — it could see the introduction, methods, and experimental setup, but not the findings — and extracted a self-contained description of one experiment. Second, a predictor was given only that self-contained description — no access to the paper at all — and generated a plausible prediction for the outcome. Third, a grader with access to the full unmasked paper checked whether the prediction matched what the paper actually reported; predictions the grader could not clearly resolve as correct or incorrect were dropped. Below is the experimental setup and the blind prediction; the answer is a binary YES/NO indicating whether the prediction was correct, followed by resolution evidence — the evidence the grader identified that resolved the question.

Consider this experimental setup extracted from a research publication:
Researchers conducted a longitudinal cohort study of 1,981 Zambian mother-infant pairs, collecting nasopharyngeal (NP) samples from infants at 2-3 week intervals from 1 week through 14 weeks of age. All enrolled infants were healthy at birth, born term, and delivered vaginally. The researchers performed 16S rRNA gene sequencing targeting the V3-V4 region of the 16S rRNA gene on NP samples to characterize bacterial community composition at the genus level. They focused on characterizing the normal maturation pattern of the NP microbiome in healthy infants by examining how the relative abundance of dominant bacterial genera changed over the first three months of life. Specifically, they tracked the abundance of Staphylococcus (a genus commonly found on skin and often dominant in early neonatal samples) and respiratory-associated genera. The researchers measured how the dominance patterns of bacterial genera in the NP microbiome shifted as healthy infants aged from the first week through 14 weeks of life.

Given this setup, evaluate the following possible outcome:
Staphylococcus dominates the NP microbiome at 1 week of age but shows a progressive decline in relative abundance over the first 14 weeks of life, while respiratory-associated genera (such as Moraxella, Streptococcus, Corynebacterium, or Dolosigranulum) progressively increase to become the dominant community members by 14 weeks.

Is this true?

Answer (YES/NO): NO